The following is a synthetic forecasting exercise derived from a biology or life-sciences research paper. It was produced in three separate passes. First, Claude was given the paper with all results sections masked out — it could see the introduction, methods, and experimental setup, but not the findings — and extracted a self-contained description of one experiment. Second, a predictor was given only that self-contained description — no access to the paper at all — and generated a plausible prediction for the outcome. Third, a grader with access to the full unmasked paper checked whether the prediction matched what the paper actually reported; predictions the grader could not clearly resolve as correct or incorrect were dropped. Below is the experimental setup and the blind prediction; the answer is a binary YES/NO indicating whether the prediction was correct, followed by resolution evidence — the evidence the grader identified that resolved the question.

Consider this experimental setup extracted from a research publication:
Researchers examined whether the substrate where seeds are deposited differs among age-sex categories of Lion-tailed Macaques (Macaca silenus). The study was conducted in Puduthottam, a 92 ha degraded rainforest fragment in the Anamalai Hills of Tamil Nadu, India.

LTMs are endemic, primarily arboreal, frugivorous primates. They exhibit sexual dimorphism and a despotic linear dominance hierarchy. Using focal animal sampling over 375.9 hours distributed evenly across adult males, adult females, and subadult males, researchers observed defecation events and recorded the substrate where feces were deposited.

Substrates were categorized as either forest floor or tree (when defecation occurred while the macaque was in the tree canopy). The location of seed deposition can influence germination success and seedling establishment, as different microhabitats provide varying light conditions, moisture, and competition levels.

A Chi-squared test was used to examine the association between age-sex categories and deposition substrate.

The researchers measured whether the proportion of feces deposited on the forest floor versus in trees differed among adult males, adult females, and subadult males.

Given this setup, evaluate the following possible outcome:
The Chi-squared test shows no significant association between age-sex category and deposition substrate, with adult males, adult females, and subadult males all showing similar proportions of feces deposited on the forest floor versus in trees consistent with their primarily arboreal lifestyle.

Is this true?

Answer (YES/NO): NO